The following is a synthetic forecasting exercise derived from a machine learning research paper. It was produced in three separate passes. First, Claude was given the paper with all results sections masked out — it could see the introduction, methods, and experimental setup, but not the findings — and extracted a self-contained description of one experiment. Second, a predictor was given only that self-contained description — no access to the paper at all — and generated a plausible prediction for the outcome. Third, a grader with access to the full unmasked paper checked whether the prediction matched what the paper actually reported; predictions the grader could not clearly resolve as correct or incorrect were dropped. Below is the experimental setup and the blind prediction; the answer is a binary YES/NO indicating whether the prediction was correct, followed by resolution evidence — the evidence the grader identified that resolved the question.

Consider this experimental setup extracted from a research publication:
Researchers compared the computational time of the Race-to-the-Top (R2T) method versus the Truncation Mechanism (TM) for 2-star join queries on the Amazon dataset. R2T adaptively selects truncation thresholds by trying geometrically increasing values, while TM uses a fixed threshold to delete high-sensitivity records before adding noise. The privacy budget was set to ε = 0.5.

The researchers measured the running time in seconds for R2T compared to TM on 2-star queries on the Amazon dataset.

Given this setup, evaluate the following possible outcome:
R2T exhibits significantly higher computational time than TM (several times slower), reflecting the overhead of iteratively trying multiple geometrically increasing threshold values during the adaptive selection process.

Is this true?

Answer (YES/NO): NO